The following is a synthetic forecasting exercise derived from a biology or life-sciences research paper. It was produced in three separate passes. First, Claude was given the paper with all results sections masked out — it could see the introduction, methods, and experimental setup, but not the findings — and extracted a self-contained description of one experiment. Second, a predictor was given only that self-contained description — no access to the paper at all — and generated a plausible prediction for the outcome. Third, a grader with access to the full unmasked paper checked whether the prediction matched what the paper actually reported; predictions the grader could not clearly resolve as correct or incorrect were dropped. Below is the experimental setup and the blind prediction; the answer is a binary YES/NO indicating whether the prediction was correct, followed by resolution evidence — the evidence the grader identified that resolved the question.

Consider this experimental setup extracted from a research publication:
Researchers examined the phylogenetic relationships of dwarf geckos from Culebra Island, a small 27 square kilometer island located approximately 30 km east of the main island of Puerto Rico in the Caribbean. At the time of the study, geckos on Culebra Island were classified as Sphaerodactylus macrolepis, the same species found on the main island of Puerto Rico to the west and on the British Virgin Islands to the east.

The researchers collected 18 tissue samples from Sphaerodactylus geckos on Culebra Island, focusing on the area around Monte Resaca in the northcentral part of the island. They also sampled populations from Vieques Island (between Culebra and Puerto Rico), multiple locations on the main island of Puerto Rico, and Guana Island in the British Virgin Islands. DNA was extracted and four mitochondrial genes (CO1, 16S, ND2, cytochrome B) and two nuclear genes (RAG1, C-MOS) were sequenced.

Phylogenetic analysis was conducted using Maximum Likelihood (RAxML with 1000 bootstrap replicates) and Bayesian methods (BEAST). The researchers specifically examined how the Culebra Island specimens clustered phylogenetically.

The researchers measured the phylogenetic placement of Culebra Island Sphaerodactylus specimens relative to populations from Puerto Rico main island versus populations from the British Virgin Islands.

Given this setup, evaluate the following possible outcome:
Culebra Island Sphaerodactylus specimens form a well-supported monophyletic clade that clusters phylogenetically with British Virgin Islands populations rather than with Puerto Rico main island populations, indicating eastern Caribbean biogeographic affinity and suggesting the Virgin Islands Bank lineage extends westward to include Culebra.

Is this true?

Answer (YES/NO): NO